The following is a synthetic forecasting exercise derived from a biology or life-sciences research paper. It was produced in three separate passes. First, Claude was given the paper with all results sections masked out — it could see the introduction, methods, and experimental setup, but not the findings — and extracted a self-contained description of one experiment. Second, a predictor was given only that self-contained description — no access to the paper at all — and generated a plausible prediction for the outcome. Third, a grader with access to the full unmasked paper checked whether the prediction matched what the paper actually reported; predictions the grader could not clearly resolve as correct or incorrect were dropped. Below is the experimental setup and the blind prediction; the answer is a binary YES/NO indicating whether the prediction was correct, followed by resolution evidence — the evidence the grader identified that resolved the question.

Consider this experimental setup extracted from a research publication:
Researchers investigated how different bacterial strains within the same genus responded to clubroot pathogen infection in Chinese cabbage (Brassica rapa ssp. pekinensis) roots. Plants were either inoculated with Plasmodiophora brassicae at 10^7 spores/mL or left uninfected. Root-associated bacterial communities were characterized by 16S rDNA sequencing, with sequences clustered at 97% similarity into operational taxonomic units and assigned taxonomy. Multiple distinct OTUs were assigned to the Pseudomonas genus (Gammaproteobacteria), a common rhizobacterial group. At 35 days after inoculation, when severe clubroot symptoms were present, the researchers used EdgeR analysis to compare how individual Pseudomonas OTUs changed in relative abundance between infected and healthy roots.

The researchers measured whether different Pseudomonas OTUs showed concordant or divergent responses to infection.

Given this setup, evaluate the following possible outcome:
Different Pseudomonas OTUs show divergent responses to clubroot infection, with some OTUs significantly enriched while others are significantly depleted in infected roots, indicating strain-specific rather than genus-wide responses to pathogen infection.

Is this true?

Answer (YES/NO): YES